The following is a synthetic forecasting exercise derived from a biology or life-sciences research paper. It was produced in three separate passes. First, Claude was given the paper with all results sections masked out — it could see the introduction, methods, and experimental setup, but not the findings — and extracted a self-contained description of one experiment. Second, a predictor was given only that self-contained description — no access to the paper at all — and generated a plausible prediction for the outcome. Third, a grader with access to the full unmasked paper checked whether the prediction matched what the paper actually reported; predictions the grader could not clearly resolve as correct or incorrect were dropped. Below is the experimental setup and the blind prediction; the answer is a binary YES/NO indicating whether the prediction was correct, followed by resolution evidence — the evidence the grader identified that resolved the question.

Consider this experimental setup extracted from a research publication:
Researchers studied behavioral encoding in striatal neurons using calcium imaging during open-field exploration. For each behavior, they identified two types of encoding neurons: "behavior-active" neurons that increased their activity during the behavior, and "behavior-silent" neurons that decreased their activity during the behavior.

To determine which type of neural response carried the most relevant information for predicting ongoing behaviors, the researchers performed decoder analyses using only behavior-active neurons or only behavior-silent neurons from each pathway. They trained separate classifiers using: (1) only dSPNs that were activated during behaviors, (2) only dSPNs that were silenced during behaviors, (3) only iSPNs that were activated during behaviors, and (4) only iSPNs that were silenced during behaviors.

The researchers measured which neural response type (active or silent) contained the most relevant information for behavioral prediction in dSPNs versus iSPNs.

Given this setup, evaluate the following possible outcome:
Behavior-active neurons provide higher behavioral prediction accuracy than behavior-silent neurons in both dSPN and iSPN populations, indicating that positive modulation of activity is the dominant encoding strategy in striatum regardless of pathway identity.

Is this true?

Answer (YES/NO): NO